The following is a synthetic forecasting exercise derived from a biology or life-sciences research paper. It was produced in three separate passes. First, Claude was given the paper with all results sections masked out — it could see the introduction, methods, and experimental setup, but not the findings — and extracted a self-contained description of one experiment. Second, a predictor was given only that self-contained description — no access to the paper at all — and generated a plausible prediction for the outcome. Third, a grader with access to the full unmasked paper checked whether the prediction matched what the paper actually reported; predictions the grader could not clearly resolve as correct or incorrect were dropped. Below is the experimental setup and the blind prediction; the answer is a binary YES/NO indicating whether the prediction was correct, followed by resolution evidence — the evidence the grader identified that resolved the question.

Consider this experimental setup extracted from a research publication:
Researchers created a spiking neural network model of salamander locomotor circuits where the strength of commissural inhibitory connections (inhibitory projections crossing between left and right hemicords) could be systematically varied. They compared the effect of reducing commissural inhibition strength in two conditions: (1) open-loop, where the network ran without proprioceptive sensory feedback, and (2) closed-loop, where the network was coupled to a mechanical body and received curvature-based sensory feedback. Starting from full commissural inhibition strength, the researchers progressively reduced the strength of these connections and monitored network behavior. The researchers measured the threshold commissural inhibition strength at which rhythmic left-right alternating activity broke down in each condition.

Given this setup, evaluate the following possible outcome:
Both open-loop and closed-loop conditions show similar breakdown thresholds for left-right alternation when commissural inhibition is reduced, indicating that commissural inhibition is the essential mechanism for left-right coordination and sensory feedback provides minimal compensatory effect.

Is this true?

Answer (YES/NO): NO